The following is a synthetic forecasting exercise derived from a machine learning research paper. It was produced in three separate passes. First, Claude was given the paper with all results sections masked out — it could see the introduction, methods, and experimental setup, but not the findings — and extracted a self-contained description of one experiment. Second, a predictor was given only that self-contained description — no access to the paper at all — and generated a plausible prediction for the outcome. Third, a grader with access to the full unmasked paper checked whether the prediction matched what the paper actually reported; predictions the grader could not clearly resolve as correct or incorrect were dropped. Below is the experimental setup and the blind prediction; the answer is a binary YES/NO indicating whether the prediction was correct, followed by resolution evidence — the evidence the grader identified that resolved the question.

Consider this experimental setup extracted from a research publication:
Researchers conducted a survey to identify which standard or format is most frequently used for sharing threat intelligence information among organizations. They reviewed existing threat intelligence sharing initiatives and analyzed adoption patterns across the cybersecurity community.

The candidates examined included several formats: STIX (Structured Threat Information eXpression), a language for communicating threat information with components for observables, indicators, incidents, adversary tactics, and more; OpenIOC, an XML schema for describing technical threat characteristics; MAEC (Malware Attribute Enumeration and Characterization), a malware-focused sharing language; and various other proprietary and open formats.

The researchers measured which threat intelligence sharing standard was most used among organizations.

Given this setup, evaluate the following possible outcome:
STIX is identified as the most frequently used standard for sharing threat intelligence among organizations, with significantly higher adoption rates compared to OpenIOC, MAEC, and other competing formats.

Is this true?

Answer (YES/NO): YES